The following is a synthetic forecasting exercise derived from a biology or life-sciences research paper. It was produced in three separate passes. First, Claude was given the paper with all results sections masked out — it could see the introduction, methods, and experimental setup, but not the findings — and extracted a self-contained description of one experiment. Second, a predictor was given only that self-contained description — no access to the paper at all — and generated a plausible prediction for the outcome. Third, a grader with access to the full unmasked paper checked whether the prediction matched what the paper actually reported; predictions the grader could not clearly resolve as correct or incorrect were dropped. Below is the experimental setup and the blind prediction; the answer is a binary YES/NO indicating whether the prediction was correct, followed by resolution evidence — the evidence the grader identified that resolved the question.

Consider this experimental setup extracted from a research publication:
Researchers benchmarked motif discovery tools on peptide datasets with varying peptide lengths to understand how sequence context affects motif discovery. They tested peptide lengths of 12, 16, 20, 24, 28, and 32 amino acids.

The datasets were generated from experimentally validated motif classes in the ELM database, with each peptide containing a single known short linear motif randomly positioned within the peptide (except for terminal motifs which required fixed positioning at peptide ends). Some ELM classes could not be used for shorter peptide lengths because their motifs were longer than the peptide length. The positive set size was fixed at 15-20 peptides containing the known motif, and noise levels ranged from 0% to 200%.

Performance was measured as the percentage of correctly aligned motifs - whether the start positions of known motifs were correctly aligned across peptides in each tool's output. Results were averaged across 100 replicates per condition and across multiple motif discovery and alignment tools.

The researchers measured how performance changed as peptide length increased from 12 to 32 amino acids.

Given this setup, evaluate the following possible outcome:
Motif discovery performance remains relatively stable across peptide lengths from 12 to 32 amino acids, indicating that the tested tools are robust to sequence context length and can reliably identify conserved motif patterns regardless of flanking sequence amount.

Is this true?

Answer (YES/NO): NO